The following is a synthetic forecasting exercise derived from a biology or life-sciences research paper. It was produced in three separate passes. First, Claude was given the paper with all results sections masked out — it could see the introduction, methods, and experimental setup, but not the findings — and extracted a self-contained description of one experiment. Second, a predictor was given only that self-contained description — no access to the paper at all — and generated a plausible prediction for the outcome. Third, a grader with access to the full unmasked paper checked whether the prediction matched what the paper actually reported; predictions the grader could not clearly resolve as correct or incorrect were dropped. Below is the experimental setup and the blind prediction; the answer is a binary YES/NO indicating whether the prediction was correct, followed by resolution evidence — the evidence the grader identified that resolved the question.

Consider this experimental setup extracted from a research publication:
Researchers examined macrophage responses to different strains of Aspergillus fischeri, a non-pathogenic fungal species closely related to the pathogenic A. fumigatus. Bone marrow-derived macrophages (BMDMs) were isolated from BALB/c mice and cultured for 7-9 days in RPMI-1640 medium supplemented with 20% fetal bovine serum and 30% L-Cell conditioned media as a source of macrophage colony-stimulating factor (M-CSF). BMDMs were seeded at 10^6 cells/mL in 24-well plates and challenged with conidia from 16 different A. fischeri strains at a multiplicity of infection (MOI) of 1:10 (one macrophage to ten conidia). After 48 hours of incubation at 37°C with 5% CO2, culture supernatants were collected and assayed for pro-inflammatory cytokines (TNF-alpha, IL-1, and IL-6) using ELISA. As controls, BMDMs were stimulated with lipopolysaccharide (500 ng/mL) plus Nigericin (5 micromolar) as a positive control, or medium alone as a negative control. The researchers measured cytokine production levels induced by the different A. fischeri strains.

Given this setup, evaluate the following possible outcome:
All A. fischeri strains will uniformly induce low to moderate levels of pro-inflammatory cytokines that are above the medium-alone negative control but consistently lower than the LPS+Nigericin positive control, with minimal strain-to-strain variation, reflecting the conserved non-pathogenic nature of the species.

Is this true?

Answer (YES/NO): NO